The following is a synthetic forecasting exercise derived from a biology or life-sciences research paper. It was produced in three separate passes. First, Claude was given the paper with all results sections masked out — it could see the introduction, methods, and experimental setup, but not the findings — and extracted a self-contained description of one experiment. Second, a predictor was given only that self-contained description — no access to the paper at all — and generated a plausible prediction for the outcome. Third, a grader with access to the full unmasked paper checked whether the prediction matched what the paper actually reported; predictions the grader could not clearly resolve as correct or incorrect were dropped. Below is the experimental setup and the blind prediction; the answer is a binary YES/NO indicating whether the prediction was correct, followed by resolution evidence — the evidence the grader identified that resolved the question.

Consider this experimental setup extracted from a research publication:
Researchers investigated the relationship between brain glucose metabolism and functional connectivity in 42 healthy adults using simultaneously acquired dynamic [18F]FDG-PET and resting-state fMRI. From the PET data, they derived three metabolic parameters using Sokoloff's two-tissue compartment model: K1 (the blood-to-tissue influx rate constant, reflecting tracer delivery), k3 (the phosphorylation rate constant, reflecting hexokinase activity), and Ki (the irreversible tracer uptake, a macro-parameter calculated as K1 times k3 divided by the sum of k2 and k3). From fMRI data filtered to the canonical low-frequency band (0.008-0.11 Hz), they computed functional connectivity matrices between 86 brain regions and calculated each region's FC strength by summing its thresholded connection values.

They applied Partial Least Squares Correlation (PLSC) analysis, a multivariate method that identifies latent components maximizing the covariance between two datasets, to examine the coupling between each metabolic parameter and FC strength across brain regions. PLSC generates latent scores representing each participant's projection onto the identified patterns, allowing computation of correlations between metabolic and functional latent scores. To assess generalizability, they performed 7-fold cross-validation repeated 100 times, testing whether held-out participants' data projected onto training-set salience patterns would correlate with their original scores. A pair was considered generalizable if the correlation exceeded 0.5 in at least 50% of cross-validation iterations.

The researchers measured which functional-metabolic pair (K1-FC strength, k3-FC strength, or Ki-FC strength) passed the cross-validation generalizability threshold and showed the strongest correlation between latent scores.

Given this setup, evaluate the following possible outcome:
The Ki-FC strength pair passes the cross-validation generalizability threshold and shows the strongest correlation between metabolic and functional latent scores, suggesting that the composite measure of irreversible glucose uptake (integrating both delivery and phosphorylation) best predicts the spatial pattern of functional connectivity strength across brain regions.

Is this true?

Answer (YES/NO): NO